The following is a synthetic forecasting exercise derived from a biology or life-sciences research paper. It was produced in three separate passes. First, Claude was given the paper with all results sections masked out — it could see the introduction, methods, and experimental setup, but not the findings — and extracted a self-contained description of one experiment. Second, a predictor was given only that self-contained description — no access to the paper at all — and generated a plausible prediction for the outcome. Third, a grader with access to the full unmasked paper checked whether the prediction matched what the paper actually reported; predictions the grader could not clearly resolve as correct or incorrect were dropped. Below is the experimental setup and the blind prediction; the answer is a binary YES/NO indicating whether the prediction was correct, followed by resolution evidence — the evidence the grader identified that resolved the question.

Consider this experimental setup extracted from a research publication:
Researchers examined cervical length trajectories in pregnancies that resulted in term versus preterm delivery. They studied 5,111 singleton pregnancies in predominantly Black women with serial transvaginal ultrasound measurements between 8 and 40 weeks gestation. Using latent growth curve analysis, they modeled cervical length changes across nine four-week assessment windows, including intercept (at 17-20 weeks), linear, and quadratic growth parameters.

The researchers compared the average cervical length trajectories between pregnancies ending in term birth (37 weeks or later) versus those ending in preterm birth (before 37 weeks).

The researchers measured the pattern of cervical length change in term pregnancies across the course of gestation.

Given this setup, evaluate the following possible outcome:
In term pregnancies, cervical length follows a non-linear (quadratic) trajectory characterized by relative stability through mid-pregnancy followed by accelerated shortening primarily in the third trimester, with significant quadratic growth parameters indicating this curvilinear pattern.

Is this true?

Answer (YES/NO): NO